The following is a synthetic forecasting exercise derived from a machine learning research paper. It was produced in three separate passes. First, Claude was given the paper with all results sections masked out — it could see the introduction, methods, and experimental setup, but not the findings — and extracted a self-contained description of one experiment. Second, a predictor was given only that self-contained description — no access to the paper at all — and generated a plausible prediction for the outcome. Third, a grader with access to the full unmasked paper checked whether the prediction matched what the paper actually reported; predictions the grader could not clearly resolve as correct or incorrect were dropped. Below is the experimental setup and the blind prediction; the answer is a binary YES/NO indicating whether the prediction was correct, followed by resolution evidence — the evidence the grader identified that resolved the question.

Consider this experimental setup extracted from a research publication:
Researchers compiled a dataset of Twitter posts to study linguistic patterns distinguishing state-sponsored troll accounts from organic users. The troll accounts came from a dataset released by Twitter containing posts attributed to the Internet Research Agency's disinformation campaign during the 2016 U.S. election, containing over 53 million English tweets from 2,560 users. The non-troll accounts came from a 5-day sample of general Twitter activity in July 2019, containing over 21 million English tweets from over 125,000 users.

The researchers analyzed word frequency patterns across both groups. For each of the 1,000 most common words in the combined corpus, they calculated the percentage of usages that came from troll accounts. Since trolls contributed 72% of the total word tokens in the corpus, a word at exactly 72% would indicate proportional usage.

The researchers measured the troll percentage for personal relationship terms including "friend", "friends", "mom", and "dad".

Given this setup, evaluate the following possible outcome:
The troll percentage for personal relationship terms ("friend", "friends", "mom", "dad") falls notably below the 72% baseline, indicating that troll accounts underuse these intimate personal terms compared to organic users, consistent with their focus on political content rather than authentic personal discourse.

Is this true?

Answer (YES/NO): NO